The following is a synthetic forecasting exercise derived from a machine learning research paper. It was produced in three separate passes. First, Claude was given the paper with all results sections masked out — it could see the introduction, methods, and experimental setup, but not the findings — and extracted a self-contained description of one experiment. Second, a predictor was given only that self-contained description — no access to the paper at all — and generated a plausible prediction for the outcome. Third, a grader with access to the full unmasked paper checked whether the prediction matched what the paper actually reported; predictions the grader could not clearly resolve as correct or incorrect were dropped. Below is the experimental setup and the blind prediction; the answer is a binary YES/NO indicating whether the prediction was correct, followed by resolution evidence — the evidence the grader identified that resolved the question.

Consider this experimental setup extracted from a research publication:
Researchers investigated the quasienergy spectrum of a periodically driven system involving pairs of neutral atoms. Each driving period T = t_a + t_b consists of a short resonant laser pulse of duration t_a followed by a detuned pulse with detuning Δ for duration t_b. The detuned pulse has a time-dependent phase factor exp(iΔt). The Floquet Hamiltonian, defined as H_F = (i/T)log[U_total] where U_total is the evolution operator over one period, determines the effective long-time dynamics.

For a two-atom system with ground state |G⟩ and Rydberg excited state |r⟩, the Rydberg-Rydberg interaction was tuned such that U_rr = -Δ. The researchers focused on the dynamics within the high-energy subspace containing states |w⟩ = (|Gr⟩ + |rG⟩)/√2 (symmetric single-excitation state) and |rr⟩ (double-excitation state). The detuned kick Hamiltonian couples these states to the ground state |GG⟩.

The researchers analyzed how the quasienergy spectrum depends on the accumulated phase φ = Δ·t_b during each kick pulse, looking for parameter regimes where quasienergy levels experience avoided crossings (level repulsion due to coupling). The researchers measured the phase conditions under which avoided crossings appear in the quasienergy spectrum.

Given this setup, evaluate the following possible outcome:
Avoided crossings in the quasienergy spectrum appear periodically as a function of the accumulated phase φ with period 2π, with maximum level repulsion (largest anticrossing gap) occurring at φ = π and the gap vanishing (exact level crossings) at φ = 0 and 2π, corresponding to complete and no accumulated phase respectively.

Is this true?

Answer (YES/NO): YES